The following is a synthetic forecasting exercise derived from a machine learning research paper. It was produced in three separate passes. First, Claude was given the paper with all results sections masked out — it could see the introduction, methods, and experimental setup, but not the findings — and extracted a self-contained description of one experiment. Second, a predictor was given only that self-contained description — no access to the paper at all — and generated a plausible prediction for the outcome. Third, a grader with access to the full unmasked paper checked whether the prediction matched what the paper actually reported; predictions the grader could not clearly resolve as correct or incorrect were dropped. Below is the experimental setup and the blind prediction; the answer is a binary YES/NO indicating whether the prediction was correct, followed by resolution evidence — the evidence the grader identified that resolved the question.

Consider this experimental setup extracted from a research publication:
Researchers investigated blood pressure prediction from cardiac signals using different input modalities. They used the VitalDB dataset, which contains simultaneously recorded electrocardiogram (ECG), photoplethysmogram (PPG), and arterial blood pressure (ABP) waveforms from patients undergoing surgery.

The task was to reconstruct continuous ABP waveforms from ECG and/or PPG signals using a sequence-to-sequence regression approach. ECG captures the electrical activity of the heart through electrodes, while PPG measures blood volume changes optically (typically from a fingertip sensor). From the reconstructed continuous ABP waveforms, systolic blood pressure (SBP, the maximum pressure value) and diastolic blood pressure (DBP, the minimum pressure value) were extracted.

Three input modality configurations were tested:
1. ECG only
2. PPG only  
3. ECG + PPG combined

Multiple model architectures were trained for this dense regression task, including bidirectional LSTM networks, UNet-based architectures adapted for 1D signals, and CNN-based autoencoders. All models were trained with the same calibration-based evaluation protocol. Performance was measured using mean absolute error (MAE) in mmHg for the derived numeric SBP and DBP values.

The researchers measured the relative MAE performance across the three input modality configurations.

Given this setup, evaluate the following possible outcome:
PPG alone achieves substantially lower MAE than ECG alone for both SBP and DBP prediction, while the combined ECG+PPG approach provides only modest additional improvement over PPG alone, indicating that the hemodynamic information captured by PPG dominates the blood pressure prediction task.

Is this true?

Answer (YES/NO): NO